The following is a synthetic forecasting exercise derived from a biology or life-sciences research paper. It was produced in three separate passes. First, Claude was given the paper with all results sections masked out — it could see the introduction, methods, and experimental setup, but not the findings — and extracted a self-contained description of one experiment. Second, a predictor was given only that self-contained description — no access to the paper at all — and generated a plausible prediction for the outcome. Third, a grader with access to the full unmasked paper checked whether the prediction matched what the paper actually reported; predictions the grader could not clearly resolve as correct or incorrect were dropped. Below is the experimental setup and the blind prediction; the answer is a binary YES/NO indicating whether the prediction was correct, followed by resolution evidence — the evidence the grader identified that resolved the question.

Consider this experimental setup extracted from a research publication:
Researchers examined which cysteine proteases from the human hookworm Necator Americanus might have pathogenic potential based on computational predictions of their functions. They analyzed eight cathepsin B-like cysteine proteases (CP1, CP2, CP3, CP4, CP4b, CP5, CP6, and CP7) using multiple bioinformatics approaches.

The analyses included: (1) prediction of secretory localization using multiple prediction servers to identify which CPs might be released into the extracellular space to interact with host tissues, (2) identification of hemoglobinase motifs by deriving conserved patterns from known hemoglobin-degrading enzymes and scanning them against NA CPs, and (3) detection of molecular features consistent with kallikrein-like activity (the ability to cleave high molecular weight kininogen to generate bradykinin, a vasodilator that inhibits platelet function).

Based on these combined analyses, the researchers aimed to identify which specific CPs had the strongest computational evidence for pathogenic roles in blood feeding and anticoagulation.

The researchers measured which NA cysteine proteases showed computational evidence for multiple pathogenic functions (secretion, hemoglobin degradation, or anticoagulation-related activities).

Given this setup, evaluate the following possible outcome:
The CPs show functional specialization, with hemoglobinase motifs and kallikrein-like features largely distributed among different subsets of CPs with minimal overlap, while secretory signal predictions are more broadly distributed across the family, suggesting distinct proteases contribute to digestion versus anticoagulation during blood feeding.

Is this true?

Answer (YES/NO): YES